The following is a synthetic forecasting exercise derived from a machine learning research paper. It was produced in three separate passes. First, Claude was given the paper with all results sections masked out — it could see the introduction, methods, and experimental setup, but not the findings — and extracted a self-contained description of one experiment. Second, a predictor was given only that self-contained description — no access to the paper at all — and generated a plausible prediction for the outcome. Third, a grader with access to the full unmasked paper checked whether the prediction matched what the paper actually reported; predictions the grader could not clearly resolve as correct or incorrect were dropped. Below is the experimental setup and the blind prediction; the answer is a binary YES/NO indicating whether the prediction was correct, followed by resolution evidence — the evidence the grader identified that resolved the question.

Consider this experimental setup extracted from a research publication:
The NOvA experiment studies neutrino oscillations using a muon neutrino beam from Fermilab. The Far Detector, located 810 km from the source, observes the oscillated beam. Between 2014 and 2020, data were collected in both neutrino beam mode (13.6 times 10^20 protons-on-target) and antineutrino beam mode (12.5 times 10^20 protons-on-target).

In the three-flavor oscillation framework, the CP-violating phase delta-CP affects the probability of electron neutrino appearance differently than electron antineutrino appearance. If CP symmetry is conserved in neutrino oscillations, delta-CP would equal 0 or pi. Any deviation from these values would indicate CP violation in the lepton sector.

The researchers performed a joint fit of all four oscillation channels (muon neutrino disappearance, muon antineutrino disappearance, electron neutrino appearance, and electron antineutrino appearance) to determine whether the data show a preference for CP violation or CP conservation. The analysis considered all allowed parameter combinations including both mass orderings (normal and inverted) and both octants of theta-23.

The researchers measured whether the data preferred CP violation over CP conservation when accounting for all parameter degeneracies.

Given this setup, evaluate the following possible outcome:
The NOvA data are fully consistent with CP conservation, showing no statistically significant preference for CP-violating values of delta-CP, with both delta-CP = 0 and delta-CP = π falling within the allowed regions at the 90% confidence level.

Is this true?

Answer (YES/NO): YES